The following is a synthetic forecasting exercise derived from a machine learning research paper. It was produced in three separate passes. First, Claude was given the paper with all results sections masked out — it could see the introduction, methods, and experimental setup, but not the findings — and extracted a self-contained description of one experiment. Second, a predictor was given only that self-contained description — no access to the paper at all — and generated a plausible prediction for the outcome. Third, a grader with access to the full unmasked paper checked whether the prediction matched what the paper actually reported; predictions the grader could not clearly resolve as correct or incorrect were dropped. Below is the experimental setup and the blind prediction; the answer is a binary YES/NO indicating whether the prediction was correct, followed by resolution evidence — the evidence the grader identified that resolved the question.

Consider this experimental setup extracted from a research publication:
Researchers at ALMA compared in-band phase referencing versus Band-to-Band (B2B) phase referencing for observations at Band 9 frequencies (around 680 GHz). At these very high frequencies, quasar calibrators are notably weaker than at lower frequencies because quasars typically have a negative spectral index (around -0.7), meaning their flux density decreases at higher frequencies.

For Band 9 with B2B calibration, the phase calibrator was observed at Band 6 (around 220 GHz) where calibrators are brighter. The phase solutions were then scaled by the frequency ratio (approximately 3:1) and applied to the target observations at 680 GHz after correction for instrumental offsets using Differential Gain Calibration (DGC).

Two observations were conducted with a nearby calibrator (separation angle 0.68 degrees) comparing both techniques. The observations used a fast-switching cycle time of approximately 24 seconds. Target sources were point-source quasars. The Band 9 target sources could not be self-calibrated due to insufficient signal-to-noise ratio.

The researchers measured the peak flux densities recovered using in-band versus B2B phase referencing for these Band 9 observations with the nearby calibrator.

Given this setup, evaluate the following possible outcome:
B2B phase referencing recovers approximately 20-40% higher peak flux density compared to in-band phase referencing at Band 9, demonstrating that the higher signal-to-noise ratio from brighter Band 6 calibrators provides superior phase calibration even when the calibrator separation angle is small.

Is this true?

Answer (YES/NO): NO